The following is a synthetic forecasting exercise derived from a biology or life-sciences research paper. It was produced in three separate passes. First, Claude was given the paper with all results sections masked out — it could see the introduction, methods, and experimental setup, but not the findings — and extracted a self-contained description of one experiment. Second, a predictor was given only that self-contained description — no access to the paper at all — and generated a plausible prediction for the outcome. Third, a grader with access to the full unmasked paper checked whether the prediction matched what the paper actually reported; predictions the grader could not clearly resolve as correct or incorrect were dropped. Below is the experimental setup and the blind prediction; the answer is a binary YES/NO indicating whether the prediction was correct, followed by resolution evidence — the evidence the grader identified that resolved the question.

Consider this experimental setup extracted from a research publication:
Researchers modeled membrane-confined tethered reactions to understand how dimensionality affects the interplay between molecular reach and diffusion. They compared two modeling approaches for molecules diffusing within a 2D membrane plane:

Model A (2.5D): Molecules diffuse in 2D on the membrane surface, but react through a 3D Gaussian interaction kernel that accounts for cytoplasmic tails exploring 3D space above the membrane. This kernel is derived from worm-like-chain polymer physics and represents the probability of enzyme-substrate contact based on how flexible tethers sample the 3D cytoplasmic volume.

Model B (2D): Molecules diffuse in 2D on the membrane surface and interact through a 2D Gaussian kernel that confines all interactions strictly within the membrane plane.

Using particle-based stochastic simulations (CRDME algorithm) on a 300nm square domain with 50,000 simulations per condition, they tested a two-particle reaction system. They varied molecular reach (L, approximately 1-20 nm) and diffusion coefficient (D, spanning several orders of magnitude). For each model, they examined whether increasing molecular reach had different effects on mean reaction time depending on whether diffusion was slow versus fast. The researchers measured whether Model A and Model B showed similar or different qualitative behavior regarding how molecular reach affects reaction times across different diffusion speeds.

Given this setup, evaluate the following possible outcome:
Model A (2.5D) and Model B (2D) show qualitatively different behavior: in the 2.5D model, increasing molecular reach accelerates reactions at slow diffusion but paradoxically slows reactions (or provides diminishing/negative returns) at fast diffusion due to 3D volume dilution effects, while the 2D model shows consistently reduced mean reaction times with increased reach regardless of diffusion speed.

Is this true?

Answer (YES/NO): YES